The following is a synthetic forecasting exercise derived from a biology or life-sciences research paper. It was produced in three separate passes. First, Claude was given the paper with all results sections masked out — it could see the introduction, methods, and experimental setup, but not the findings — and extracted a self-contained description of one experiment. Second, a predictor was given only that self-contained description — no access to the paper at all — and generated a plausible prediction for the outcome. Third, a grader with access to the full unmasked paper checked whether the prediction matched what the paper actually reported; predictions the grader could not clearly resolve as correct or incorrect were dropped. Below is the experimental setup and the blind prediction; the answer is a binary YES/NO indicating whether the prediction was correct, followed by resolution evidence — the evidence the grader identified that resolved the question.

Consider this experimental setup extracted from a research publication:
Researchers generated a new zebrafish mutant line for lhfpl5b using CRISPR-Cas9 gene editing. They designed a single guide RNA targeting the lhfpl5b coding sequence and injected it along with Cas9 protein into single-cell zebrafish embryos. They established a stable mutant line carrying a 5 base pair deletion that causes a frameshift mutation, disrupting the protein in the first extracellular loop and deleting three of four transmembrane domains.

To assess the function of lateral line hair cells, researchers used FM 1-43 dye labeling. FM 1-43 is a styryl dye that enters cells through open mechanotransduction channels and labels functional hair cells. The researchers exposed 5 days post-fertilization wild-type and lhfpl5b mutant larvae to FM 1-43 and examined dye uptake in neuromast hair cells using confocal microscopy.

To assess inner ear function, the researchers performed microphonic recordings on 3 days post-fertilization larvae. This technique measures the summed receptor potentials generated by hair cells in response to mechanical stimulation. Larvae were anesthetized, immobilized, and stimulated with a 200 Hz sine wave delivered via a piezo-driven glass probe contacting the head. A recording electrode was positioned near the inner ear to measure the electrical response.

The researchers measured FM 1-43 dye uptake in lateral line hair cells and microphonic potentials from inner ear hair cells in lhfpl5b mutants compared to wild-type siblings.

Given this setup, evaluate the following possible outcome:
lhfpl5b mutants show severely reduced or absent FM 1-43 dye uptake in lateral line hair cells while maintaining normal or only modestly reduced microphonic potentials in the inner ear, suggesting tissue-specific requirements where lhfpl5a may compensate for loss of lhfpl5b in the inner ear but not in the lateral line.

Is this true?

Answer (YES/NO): YES